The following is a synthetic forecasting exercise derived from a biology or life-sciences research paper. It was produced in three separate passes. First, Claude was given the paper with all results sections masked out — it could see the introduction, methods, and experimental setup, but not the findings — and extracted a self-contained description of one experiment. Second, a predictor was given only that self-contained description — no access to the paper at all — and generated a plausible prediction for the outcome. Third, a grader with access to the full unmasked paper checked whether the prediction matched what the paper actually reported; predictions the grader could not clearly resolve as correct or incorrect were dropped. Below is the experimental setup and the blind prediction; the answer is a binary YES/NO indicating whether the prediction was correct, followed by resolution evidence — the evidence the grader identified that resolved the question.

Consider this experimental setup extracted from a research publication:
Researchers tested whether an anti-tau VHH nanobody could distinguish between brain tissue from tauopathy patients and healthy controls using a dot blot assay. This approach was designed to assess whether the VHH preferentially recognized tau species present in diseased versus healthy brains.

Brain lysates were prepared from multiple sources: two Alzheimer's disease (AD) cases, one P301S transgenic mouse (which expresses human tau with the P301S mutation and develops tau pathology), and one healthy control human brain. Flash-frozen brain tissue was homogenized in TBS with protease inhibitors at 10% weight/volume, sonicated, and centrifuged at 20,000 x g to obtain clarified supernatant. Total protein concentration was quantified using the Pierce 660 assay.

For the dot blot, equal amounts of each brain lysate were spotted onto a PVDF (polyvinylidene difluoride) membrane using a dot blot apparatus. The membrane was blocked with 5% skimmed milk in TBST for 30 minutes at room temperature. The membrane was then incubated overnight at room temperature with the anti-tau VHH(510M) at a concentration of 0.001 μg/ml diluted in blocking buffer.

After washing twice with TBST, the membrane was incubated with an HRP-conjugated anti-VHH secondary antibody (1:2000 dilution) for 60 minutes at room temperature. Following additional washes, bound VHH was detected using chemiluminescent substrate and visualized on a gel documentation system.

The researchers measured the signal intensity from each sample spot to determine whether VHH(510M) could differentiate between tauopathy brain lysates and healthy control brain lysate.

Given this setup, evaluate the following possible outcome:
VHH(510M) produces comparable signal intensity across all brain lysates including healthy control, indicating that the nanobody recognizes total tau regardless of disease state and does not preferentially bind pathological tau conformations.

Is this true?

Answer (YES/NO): NO